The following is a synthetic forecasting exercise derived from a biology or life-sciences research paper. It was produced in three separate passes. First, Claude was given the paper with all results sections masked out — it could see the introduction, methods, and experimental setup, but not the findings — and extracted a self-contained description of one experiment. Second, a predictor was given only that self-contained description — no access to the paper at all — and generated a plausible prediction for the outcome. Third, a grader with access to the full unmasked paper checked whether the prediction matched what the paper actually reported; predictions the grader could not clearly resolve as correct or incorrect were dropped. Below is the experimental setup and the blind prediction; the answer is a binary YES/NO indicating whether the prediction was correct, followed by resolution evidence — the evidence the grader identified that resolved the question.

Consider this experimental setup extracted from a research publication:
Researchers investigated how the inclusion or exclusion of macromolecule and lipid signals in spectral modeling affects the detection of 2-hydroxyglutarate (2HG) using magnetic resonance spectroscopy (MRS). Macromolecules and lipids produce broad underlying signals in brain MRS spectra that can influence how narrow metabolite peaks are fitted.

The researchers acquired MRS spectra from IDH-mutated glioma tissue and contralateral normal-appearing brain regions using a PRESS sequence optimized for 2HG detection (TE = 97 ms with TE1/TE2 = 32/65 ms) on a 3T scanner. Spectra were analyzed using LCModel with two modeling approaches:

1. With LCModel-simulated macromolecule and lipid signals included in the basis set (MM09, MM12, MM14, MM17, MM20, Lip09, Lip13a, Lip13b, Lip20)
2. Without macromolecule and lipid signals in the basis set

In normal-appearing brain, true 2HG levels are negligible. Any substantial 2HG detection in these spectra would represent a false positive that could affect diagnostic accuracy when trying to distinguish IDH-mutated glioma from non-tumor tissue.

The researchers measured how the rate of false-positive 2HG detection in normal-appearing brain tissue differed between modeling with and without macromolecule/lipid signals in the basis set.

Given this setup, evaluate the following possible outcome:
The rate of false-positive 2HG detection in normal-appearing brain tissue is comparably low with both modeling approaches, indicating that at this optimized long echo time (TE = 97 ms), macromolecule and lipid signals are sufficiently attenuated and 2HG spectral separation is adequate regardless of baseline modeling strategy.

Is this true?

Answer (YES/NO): NO